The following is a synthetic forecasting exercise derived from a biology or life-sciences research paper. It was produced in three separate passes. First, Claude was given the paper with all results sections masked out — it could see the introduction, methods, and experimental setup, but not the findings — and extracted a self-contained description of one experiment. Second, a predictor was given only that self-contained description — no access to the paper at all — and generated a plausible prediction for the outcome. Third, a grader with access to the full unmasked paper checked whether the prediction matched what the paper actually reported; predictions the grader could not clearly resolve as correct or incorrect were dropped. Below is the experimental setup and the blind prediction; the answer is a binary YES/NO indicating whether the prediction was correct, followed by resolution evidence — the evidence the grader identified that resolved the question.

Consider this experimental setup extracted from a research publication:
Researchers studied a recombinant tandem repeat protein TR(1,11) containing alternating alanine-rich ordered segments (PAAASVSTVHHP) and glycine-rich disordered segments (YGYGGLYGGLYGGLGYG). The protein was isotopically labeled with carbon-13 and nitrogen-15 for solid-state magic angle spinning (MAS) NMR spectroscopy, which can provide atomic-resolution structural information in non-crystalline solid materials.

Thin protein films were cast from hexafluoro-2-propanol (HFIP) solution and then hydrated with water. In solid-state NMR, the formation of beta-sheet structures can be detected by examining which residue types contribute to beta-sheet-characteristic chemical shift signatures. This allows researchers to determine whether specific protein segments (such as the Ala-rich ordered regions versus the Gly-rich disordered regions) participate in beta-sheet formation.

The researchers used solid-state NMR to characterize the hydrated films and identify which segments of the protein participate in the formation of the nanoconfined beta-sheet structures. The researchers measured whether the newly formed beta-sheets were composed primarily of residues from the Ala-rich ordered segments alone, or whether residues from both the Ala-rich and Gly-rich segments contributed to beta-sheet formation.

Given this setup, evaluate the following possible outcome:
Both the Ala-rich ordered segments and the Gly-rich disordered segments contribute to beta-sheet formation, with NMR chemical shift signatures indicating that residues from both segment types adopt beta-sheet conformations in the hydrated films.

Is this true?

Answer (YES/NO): YES